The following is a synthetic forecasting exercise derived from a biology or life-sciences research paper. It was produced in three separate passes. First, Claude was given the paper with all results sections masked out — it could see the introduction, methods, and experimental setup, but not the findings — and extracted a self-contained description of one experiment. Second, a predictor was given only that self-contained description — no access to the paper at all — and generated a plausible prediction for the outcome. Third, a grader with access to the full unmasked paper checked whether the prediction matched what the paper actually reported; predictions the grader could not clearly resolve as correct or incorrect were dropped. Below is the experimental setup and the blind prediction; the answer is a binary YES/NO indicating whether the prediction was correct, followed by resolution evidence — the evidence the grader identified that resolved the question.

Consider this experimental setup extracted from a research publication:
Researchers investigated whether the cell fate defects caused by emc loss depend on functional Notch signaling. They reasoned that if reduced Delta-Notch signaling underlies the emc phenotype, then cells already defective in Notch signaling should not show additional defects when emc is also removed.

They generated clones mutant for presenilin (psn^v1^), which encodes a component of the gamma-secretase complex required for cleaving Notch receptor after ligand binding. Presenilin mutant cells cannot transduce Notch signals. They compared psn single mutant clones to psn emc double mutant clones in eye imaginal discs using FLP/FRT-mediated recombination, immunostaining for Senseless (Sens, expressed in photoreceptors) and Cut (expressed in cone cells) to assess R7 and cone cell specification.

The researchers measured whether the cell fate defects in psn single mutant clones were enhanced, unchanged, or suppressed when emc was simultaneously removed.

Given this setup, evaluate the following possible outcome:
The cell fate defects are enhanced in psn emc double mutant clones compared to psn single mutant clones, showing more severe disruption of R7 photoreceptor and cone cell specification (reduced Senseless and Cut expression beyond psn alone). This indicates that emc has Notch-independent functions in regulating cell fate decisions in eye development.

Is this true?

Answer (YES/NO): NO